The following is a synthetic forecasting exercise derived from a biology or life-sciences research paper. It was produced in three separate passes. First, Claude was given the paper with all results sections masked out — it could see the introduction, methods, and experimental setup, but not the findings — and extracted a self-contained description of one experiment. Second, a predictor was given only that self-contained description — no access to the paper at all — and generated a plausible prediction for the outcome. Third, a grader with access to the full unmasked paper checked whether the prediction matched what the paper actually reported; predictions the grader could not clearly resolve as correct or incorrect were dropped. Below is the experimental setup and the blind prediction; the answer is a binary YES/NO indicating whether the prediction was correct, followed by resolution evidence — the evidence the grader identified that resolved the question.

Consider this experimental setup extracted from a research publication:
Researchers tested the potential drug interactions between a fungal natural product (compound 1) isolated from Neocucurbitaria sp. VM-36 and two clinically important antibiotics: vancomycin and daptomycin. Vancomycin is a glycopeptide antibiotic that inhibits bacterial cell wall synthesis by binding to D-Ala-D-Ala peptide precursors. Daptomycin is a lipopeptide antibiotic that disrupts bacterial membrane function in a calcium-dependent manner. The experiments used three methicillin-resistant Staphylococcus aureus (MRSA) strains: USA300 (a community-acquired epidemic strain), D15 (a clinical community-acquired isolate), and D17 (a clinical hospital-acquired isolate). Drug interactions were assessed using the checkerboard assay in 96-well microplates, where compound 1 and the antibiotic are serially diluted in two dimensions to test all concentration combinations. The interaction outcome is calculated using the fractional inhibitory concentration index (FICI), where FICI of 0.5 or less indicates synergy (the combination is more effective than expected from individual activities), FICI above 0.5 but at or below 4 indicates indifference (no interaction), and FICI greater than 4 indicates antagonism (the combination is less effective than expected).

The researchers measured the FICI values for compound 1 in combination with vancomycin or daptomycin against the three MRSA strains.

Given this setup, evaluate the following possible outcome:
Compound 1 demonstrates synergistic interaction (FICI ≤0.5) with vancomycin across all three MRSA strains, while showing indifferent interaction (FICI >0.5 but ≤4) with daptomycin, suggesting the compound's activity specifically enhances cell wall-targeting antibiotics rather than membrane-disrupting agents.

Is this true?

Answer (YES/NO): NO